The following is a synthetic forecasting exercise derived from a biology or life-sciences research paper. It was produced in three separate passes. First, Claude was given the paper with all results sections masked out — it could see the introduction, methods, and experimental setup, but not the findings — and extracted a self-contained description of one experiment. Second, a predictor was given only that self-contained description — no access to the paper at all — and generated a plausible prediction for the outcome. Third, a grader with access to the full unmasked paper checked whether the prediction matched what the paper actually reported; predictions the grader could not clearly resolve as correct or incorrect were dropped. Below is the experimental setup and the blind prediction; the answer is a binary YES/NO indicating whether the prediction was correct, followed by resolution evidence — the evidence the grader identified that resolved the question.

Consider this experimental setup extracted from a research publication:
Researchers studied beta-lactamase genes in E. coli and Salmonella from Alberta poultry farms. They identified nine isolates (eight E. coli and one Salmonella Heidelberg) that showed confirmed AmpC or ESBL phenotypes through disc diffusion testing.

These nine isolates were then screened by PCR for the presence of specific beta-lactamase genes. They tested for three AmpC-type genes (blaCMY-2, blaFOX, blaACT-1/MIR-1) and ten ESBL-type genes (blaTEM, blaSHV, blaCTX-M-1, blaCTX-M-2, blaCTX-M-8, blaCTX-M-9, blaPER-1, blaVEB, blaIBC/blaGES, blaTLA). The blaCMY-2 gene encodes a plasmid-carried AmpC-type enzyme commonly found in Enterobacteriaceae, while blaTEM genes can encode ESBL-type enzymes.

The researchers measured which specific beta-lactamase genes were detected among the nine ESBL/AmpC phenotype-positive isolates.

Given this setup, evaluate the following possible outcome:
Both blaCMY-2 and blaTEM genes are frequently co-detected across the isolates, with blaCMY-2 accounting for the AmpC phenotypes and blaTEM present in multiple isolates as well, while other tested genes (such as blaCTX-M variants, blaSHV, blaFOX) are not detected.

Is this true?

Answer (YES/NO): YES